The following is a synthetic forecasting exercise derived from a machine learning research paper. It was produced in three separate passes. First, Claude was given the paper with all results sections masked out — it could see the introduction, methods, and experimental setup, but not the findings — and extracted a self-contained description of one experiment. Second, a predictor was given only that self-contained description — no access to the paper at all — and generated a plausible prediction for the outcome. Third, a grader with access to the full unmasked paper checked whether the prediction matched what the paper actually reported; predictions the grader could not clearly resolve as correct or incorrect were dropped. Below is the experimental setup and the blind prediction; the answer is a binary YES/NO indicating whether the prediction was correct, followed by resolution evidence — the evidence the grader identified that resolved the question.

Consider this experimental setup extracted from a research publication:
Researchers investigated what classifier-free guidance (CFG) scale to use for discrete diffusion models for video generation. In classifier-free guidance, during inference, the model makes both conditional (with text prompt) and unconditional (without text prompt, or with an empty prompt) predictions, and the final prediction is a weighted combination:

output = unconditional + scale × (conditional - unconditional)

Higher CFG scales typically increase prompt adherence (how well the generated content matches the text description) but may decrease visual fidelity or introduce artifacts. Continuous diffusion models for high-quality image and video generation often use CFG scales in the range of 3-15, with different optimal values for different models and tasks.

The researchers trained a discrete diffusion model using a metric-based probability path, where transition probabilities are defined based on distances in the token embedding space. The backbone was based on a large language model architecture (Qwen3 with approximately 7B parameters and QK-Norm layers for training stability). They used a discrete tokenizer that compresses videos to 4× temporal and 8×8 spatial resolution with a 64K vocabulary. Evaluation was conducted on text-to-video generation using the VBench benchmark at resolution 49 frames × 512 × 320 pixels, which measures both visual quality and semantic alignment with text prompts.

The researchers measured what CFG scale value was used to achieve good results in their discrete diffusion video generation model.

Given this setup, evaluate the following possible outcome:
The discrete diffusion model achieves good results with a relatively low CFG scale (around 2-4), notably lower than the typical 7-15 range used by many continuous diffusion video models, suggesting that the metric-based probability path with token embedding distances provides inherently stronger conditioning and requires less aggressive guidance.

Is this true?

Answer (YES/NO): NO